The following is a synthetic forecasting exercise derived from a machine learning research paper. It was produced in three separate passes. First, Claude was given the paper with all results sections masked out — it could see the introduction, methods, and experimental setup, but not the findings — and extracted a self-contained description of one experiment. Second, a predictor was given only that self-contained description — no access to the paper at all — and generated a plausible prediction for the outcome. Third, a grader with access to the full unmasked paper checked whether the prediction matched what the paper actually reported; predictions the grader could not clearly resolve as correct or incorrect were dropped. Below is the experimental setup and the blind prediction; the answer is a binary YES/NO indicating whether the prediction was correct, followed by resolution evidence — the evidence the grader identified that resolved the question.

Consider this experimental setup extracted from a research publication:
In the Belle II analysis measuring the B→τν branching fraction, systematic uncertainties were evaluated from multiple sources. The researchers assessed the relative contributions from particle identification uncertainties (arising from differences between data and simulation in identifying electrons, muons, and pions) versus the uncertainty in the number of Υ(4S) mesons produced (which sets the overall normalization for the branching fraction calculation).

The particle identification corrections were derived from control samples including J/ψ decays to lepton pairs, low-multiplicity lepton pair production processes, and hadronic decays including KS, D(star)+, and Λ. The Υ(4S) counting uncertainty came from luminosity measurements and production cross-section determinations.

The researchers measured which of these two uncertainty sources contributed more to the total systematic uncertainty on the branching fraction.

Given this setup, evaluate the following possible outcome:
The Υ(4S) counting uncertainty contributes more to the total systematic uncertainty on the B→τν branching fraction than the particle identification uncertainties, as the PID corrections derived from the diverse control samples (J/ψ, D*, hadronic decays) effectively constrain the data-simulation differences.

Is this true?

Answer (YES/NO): YES